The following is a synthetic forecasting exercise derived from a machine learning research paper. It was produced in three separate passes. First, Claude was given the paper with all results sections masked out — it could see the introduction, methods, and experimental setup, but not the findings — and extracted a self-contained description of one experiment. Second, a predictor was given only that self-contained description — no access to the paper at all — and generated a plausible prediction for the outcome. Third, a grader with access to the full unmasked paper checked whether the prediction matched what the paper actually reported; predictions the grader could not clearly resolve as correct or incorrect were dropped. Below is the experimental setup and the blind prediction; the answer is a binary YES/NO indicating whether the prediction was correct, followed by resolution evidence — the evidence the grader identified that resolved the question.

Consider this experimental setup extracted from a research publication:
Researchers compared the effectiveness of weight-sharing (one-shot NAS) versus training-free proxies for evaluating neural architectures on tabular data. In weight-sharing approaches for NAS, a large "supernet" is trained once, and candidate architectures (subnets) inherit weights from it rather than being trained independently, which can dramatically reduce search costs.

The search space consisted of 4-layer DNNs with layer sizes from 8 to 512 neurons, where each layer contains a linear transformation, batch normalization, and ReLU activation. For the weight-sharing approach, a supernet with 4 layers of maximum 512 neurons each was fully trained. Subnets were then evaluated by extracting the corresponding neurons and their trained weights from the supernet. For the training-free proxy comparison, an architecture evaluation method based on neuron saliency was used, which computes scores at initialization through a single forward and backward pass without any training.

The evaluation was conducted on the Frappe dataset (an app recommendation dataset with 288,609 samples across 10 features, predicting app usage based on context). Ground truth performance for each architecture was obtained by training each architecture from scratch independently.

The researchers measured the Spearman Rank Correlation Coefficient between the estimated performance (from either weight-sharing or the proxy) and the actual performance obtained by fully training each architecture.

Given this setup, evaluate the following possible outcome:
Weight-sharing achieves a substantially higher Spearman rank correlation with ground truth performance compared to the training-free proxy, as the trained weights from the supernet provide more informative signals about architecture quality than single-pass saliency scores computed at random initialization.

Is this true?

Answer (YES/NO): NO